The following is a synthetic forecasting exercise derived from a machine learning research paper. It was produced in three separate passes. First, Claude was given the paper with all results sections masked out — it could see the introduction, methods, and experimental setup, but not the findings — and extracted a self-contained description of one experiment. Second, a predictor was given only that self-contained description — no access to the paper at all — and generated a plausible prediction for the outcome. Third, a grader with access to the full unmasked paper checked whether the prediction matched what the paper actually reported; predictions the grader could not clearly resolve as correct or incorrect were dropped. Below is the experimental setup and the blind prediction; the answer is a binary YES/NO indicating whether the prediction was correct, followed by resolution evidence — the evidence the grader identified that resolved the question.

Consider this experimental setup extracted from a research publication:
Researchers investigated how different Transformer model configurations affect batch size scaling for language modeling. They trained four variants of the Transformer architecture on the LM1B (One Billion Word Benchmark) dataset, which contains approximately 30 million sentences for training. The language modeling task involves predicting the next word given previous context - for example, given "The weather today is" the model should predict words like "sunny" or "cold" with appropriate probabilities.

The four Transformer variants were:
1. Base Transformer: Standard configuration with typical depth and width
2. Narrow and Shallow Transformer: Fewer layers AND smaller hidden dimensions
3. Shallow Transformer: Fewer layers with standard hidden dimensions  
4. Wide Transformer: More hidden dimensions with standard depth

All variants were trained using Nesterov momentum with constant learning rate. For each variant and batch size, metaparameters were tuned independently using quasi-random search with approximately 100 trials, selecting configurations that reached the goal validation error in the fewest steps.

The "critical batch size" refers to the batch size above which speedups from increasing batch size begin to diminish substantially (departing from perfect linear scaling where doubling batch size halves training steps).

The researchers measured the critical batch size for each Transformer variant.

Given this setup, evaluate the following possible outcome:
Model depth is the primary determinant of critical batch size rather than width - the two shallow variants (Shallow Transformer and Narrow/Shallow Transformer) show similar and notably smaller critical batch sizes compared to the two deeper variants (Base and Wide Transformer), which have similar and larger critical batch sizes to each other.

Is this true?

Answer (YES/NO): NO